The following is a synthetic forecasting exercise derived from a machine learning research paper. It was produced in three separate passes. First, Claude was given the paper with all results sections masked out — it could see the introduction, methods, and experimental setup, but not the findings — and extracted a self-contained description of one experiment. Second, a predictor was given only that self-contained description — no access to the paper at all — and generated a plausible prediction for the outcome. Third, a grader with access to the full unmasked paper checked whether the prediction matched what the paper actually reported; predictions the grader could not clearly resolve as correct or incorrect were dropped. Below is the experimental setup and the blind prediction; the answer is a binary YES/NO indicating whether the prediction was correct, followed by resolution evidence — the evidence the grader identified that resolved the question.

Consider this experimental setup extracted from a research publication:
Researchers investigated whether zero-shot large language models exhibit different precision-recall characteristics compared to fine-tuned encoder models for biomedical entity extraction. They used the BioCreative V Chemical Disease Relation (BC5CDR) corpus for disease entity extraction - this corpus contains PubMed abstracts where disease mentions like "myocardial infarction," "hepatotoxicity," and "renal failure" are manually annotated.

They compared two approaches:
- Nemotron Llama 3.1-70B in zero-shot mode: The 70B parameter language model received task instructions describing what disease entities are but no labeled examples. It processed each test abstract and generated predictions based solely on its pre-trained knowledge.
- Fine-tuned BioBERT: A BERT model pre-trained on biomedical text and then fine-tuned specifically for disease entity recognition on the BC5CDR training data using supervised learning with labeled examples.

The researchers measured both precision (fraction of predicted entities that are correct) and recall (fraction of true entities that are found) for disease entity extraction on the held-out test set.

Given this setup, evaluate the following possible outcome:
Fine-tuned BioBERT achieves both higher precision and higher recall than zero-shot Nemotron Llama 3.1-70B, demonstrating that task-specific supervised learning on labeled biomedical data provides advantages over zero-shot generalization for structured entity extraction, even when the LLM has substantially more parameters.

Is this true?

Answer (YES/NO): YES